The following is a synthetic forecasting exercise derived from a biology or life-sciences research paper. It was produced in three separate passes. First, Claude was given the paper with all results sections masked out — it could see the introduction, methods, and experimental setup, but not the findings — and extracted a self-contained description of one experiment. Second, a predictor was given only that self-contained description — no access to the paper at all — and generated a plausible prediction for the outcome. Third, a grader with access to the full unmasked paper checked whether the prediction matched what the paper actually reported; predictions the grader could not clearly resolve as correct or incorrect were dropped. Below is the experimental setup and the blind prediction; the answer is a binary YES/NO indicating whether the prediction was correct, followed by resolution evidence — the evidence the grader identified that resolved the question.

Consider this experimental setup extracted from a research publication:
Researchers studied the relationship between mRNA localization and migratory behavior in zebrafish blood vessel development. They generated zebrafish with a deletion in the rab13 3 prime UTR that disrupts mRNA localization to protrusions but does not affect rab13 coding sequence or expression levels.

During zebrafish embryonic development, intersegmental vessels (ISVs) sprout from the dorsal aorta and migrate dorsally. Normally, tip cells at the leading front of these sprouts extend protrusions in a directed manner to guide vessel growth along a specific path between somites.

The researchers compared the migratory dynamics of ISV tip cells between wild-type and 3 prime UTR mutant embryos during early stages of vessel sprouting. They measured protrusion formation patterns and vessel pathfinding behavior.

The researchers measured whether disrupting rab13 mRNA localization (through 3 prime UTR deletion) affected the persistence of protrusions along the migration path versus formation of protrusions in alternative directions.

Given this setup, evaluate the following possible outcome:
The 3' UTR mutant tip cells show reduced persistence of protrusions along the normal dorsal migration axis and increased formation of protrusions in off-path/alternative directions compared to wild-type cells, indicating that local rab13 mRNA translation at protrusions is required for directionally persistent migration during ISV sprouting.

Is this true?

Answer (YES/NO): NO